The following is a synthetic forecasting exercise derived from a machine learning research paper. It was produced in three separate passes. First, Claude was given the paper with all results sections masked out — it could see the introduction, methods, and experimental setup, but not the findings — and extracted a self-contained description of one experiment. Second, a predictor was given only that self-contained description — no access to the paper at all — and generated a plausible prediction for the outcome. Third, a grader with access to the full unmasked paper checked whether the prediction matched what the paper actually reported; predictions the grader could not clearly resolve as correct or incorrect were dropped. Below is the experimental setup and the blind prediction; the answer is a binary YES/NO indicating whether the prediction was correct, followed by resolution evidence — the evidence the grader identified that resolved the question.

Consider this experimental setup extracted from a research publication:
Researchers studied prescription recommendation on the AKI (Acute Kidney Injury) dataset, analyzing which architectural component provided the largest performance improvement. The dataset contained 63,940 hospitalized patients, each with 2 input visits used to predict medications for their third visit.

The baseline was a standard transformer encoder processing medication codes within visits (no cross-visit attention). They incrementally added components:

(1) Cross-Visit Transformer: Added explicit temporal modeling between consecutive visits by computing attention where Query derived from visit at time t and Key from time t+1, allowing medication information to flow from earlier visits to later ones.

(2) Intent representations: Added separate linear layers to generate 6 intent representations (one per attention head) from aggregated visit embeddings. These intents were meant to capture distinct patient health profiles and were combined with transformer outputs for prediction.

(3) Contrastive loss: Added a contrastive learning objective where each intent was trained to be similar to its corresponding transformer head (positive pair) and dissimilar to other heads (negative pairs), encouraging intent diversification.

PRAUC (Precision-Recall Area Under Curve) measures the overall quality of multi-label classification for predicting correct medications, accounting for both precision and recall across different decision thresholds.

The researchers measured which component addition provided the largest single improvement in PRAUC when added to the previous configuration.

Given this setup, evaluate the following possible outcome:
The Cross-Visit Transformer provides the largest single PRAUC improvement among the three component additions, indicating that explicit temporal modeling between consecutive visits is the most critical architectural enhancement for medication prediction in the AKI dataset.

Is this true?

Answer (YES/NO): YES